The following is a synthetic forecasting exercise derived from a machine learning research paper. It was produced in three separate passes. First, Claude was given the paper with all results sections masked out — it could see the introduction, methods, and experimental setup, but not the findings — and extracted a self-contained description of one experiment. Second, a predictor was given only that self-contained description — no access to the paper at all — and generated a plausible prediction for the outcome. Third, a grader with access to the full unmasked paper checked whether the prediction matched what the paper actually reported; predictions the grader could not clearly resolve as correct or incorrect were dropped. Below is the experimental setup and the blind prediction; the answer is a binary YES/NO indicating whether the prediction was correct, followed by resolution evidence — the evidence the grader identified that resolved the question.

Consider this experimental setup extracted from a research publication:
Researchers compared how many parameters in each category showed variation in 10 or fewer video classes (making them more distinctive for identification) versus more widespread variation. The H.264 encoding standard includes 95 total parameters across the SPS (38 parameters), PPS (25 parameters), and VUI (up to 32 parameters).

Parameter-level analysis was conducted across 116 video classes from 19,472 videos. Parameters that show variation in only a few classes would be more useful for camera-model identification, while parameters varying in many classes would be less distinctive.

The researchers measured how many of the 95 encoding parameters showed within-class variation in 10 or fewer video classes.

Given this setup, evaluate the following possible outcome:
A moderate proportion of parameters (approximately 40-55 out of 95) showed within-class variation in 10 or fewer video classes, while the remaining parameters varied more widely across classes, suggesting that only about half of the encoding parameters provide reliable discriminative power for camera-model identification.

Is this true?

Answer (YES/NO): NO